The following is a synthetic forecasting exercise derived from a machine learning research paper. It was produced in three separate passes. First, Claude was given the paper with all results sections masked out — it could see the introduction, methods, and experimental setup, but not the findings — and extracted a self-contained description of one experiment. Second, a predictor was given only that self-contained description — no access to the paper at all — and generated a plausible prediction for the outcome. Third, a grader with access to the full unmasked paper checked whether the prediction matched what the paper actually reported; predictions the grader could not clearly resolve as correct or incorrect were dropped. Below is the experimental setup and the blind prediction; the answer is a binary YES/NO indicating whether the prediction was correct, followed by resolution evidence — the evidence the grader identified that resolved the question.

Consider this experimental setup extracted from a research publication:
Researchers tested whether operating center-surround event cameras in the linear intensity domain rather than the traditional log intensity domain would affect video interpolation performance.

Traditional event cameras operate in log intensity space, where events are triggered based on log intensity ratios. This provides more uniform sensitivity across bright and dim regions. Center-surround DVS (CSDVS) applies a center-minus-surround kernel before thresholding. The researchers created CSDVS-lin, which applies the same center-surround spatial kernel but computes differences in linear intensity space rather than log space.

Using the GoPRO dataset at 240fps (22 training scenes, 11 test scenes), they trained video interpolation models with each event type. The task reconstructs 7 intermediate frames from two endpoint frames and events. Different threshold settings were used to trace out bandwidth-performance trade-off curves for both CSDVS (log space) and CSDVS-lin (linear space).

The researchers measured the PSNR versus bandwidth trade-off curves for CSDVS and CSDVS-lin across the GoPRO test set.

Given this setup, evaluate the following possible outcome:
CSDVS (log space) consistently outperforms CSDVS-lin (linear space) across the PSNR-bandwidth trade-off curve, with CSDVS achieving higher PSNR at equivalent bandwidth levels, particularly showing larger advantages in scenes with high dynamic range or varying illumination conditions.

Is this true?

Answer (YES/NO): NO